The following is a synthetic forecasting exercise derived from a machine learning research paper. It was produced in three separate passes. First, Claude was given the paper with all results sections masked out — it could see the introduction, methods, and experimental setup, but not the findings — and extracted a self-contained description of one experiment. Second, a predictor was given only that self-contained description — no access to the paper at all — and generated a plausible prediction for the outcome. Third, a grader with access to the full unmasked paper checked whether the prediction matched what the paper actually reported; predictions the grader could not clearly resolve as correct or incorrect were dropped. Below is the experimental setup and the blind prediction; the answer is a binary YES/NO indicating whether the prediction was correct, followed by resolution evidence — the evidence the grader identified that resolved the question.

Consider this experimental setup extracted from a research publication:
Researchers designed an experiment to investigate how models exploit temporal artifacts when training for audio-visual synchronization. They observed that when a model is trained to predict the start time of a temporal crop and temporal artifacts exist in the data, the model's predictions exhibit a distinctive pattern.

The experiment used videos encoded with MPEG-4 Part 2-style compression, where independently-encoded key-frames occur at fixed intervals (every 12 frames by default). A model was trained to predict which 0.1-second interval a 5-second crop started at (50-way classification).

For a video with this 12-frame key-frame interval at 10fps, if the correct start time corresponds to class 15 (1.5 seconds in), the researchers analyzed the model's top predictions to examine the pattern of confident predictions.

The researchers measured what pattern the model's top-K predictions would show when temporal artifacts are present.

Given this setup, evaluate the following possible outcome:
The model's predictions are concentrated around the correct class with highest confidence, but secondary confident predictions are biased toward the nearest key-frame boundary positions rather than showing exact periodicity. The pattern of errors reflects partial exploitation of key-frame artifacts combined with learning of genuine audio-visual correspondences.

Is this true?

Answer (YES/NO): NO